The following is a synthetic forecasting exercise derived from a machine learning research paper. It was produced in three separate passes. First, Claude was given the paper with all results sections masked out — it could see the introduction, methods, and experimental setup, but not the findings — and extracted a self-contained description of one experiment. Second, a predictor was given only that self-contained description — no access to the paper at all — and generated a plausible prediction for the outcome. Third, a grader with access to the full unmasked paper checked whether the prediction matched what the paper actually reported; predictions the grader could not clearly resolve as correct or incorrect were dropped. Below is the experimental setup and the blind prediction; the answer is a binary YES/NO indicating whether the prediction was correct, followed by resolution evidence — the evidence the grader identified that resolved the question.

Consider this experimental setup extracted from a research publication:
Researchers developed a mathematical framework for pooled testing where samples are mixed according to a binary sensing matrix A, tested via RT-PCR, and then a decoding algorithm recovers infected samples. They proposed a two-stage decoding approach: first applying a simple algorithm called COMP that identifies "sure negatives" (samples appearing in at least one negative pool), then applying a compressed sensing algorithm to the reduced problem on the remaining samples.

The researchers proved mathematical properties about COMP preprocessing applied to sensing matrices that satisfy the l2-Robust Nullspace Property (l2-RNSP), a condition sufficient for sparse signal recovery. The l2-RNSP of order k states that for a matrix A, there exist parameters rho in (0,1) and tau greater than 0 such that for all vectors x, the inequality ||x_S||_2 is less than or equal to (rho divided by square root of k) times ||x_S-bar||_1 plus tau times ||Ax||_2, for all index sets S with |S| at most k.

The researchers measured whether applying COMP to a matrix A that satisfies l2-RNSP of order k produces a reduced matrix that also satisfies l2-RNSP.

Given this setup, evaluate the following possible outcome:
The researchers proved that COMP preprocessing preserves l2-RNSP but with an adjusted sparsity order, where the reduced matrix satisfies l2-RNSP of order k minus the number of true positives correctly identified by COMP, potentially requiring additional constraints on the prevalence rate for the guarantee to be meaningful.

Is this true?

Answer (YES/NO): NO